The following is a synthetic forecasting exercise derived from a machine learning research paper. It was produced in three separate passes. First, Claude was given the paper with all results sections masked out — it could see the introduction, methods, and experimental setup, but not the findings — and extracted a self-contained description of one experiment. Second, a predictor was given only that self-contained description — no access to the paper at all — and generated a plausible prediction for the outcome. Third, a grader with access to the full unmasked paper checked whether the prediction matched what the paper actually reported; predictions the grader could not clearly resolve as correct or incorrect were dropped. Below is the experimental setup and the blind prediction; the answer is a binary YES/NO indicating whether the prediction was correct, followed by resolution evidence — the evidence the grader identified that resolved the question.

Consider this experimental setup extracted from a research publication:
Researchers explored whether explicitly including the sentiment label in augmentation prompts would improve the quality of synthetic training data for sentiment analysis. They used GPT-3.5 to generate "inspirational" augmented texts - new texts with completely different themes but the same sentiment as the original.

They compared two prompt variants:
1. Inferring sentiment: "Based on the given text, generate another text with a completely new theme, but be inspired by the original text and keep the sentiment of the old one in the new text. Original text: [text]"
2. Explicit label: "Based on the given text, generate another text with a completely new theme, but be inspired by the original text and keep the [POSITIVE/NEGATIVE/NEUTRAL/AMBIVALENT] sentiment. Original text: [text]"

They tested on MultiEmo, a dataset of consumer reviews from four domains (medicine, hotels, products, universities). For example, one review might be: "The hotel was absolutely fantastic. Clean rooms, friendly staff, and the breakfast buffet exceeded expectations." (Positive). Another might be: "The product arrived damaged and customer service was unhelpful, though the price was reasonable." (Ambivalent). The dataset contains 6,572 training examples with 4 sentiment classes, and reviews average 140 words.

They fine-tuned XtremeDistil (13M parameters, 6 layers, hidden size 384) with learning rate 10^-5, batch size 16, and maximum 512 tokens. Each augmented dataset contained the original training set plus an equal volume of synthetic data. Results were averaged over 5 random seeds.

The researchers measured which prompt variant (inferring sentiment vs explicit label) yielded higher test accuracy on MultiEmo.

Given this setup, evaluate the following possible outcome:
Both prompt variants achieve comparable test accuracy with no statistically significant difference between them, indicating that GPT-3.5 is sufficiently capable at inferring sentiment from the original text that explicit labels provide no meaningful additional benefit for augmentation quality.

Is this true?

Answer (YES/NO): YES